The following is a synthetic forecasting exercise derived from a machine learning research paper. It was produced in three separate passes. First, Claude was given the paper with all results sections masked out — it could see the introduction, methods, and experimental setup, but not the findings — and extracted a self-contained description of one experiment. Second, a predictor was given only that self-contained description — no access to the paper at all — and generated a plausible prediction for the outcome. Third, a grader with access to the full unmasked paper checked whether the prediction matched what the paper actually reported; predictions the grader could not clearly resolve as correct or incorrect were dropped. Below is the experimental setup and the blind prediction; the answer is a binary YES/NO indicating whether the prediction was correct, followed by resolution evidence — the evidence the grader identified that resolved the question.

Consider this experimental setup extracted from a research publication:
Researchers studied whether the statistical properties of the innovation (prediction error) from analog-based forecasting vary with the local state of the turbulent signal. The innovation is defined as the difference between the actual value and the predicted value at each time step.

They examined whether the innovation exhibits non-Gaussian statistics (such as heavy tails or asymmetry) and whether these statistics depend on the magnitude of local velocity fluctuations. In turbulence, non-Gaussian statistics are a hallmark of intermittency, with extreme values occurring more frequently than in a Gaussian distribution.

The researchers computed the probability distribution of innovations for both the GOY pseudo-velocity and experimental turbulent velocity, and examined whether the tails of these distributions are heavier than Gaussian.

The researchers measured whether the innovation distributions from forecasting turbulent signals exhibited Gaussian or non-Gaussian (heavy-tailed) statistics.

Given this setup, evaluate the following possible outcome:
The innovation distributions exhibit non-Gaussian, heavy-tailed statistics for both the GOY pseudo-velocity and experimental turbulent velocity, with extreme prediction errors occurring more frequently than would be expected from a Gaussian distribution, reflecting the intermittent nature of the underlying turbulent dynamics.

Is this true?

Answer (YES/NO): YES